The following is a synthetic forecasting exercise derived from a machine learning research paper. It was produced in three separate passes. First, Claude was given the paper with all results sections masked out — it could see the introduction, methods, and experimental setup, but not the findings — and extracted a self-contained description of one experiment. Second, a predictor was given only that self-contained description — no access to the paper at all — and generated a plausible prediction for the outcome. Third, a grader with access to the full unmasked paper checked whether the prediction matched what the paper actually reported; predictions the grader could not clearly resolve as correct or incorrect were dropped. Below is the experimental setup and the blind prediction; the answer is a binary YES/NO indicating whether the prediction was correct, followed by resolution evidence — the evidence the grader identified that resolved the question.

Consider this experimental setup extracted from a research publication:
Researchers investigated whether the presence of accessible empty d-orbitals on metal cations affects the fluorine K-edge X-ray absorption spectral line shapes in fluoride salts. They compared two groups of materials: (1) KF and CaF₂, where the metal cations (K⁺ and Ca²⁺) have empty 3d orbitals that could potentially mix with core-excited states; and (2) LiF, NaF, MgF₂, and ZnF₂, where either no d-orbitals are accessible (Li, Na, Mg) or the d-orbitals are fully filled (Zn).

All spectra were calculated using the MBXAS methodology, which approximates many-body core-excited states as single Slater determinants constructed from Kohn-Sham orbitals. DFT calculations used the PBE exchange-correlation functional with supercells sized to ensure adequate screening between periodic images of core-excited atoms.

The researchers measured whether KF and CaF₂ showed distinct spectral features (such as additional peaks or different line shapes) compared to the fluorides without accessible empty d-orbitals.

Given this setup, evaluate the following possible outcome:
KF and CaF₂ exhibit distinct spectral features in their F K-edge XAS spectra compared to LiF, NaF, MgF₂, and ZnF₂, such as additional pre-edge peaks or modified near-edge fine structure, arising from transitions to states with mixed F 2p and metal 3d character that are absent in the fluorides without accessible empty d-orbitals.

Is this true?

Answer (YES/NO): YES